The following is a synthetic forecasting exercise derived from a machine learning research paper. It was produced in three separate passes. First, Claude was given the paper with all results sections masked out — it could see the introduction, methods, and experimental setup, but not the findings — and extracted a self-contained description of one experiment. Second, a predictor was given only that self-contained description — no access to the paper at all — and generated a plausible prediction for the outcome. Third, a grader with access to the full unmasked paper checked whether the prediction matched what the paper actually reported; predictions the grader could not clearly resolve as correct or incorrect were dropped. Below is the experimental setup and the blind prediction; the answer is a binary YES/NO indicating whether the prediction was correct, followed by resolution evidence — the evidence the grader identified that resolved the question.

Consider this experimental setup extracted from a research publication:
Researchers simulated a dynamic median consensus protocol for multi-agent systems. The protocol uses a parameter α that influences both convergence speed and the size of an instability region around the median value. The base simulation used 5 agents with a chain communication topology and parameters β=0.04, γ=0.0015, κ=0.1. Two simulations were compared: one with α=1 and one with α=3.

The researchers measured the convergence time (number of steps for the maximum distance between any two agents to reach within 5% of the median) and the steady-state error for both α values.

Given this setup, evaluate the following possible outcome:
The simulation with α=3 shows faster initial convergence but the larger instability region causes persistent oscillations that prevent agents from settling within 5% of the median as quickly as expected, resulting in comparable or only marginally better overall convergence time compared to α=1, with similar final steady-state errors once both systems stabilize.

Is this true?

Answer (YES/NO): NO